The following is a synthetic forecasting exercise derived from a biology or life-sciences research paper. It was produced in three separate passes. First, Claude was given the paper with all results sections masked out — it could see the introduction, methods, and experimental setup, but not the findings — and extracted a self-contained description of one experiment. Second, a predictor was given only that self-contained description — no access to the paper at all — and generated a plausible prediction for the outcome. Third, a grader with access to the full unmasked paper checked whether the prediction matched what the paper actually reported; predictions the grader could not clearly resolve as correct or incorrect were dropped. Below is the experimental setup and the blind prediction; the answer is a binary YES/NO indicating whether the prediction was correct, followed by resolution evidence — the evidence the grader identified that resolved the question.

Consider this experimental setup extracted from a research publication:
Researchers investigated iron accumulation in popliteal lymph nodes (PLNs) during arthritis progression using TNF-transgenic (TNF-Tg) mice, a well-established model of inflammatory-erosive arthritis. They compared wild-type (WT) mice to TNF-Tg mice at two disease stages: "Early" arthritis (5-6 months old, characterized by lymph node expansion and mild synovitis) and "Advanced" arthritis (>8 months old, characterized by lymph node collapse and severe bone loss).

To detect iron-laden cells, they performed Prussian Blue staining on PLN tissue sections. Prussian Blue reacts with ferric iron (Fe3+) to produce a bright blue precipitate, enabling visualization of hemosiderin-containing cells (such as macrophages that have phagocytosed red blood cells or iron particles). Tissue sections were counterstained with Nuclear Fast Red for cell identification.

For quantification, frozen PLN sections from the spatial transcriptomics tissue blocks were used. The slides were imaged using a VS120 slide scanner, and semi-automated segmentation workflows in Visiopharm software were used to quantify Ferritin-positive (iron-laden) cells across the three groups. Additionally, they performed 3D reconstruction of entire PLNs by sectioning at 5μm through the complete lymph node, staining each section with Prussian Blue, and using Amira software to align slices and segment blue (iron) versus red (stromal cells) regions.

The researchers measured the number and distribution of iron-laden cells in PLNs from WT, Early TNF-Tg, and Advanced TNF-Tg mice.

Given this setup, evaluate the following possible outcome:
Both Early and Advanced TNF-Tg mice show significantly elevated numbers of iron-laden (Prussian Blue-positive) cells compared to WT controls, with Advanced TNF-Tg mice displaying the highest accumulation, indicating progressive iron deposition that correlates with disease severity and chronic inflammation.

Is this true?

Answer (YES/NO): NO